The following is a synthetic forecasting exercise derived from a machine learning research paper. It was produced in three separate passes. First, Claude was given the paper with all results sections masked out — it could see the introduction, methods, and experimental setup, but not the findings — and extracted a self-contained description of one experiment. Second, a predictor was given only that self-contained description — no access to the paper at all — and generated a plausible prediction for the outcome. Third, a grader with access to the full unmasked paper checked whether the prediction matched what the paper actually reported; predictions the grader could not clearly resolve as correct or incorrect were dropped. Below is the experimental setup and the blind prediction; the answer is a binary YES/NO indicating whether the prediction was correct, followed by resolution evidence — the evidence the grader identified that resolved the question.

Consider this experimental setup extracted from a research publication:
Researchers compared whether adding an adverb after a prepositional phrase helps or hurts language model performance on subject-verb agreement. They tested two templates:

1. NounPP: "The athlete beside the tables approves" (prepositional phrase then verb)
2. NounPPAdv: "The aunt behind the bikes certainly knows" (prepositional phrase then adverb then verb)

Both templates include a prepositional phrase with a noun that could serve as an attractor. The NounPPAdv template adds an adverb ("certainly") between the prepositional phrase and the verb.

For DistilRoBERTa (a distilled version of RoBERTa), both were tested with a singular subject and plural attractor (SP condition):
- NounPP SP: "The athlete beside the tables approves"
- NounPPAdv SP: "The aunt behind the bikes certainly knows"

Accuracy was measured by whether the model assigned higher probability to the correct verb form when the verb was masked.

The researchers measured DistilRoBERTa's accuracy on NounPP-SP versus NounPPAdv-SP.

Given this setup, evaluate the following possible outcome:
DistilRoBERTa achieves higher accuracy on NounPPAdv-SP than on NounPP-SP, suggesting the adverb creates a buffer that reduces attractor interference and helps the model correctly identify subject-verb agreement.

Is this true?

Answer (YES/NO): YES